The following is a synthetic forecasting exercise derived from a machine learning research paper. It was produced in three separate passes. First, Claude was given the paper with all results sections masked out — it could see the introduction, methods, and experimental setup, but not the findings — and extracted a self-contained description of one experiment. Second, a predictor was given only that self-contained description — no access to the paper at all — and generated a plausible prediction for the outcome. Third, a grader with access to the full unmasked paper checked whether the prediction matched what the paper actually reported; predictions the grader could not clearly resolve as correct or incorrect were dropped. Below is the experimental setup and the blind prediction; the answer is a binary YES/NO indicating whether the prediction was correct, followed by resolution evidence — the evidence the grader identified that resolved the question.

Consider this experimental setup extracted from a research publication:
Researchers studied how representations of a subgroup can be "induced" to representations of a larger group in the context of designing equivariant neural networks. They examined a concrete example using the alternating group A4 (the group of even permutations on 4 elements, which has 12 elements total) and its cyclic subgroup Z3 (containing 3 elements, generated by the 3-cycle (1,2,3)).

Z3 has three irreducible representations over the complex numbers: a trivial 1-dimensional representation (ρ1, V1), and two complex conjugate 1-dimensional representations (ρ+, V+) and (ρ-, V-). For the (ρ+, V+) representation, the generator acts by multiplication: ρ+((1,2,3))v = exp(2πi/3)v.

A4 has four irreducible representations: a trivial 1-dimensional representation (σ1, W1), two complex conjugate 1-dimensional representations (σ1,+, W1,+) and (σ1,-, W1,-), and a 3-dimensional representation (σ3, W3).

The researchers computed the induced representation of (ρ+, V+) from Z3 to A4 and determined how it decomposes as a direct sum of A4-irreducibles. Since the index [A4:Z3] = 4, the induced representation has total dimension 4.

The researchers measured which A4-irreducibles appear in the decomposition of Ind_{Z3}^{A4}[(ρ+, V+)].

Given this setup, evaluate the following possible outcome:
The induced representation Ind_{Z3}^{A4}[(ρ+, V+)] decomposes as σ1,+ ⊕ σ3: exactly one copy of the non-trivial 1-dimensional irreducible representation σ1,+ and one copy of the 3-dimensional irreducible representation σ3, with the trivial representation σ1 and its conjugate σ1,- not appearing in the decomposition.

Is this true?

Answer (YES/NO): YES